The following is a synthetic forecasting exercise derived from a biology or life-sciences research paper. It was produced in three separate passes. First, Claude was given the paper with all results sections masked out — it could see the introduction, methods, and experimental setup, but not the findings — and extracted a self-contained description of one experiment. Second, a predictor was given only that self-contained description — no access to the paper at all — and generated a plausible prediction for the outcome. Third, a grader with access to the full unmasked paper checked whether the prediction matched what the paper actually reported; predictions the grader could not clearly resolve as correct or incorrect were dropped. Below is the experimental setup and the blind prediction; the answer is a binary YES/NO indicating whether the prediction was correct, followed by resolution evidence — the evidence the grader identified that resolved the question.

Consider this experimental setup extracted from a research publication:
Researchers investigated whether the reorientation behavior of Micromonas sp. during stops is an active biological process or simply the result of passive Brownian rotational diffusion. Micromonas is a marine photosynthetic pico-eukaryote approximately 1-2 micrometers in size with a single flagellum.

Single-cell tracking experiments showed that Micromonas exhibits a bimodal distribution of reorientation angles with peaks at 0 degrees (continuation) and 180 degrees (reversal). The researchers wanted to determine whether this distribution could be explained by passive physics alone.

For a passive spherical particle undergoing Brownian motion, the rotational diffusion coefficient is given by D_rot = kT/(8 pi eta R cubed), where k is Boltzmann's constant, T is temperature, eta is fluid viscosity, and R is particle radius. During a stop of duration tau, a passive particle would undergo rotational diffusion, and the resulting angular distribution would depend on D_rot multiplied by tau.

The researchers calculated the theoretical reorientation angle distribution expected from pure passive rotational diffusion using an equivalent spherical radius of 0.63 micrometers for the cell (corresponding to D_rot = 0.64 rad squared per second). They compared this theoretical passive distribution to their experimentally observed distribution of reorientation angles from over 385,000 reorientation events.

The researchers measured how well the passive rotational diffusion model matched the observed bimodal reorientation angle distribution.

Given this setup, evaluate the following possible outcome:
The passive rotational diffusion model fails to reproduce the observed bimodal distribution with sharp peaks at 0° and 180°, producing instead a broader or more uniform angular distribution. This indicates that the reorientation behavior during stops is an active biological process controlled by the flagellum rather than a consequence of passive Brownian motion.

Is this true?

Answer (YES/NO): NO